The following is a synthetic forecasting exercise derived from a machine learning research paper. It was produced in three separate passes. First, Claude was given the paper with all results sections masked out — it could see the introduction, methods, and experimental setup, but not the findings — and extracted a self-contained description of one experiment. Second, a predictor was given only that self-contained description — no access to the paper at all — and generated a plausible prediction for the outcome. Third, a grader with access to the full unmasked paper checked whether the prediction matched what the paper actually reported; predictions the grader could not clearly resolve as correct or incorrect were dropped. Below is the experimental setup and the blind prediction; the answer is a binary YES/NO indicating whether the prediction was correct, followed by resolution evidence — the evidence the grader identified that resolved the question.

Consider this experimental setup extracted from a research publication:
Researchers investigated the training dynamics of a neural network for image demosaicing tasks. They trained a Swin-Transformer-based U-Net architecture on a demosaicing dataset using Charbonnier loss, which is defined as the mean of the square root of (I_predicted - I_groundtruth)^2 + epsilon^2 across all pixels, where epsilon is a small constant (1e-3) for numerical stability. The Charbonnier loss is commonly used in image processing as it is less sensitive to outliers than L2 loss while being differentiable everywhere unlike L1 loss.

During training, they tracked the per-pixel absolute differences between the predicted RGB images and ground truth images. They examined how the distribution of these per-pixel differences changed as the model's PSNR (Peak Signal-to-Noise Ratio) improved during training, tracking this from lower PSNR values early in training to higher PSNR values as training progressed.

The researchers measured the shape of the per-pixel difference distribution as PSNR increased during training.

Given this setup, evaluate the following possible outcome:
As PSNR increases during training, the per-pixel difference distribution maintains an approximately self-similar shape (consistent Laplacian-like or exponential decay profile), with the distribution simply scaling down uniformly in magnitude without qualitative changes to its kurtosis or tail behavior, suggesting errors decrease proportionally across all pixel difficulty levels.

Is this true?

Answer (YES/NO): NO